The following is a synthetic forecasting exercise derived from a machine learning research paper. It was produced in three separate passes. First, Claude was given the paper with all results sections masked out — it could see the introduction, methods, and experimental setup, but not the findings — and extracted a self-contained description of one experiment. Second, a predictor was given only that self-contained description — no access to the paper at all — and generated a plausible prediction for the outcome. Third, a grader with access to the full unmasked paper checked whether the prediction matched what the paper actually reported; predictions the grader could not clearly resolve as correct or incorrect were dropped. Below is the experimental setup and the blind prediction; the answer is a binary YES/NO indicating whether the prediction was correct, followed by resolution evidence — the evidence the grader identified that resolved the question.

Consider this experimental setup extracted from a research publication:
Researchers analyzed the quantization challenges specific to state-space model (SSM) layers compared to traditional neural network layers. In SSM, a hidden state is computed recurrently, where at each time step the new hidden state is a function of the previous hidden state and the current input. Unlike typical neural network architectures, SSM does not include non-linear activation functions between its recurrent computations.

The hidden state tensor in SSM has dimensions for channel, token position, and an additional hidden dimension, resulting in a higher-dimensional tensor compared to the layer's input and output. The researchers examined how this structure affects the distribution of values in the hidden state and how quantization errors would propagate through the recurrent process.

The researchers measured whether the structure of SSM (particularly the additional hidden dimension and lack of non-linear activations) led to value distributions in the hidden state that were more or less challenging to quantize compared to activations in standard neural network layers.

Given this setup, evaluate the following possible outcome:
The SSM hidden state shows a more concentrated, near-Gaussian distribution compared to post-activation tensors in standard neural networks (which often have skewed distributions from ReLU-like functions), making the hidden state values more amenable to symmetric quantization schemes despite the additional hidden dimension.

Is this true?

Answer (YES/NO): NO